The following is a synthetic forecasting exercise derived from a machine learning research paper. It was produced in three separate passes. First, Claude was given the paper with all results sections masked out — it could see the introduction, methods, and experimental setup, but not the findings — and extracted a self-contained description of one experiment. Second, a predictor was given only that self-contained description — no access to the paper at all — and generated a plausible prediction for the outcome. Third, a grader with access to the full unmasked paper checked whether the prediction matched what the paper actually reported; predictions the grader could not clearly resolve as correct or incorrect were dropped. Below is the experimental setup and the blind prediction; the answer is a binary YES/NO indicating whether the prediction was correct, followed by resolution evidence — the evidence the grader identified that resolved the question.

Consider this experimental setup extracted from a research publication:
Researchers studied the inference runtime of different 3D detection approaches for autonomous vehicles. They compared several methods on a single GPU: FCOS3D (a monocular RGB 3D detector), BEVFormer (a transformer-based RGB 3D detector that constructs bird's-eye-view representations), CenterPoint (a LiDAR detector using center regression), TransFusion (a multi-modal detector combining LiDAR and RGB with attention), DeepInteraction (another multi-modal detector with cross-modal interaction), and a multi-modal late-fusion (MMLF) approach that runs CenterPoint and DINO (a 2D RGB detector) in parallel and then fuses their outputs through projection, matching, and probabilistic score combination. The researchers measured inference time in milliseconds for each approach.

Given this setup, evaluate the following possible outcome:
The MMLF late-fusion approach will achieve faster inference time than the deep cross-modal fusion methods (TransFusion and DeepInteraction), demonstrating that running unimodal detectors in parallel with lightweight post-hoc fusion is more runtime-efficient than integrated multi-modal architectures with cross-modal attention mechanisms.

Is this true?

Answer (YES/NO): YES